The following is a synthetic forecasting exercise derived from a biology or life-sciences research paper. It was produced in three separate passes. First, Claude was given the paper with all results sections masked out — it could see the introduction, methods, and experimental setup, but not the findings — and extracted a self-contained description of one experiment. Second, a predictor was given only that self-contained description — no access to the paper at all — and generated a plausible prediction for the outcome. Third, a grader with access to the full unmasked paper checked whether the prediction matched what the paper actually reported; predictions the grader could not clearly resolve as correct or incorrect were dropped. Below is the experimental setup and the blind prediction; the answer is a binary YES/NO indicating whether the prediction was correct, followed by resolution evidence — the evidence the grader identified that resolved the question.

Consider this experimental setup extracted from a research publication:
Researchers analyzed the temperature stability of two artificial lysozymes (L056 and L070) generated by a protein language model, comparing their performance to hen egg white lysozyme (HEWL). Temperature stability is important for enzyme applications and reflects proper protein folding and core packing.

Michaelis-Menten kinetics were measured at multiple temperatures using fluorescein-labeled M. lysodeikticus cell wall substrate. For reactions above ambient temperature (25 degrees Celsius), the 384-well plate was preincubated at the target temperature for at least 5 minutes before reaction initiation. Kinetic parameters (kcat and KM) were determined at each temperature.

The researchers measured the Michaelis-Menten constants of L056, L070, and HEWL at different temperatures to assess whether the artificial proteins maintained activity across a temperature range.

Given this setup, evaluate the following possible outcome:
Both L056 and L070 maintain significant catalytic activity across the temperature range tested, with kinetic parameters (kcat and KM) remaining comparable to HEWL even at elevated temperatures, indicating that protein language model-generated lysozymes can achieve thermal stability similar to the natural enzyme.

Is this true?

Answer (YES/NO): YES